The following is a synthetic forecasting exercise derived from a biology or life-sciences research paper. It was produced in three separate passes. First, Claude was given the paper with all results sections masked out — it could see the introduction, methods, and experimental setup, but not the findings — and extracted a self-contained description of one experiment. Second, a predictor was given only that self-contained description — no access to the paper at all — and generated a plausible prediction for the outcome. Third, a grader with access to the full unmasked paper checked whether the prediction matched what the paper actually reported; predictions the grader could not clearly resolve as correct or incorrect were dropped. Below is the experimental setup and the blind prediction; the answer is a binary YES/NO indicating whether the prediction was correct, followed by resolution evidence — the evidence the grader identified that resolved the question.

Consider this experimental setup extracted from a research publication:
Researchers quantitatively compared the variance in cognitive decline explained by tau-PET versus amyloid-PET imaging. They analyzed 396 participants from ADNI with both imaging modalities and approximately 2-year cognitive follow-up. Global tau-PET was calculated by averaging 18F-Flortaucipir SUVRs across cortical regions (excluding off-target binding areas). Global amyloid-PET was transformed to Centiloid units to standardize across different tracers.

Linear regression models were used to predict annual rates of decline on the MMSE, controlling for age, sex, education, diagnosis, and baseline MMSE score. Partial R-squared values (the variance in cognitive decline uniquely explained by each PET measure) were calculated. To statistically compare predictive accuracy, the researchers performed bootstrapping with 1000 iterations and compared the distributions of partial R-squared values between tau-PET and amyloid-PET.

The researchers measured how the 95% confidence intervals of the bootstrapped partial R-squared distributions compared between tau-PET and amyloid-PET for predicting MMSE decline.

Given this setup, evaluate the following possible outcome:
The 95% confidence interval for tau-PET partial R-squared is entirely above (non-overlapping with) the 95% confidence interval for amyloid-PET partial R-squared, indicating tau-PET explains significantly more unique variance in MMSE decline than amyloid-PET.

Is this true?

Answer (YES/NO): YES